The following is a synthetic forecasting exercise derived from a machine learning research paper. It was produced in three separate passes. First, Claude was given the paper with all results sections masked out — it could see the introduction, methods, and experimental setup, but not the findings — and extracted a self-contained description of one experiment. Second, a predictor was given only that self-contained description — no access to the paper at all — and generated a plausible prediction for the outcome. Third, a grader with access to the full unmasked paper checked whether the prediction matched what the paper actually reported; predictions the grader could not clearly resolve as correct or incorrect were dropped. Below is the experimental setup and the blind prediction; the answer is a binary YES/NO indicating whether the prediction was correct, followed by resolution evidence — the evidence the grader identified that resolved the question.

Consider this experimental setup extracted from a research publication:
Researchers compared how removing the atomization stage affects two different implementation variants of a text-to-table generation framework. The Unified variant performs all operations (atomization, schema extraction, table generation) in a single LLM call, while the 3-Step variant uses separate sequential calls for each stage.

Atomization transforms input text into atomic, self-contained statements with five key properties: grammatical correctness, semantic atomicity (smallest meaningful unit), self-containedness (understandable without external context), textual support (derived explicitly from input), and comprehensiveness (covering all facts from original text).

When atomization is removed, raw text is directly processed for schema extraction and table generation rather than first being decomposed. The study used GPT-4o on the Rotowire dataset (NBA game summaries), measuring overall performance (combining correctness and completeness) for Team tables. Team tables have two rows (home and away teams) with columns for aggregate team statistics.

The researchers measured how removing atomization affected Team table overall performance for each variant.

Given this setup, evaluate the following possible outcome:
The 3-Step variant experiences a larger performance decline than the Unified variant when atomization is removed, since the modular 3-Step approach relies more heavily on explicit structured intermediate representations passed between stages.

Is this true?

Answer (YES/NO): NO